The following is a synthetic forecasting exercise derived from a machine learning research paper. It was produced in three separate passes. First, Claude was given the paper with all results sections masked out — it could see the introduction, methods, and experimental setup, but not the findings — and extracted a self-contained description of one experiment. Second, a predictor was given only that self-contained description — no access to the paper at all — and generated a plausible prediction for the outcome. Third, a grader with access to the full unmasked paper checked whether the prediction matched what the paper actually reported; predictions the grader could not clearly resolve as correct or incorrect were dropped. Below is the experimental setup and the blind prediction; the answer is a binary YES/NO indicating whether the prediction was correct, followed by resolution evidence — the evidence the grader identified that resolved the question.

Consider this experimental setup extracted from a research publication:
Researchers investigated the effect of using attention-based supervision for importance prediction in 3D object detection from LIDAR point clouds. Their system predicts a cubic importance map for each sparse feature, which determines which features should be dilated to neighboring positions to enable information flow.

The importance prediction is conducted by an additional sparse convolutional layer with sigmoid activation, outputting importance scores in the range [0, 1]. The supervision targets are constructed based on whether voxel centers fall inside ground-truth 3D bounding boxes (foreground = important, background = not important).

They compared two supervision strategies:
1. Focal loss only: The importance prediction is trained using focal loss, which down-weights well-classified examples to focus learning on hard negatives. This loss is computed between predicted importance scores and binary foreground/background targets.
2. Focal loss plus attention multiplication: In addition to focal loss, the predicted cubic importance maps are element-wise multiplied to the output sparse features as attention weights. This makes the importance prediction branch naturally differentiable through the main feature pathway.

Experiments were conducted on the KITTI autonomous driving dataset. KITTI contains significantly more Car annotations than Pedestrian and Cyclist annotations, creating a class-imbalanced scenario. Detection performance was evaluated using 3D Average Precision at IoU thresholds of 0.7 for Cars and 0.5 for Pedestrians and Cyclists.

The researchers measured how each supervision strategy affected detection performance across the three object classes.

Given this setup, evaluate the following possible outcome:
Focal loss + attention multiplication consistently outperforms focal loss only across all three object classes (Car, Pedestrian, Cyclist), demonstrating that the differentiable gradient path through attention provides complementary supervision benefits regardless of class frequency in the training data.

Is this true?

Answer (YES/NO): NO